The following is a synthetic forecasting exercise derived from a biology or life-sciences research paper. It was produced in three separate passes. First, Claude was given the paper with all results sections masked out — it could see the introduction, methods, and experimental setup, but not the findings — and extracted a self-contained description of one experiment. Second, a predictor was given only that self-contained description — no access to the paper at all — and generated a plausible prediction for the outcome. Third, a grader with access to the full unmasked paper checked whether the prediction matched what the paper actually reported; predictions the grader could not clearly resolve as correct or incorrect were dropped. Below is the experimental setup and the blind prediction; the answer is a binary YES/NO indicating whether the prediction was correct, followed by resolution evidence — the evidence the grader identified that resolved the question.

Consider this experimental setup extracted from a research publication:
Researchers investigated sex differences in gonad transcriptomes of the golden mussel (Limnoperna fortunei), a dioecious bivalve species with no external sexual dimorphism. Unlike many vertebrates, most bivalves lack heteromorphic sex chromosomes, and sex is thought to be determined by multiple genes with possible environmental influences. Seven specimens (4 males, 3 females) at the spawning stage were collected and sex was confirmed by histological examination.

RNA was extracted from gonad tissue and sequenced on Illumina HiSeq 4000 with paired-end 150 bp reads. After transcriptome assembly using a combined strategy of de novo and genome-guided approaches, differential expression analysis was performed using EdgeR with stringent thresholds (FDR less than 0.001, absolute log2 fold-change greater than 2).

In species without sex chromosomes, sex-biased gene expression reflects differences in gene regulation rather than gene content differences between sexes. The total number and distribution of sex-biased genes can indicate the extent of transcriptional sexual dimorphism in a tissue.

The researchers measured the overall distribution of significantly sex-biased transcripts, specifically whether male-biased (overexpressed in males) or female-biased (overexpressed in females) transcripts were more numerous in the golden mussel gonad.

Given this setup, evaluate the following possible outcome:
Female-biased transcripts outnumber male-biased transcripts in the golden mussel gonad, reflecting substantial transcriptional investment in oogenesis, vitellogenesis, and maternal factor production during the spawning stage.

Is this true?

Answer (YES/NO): NO